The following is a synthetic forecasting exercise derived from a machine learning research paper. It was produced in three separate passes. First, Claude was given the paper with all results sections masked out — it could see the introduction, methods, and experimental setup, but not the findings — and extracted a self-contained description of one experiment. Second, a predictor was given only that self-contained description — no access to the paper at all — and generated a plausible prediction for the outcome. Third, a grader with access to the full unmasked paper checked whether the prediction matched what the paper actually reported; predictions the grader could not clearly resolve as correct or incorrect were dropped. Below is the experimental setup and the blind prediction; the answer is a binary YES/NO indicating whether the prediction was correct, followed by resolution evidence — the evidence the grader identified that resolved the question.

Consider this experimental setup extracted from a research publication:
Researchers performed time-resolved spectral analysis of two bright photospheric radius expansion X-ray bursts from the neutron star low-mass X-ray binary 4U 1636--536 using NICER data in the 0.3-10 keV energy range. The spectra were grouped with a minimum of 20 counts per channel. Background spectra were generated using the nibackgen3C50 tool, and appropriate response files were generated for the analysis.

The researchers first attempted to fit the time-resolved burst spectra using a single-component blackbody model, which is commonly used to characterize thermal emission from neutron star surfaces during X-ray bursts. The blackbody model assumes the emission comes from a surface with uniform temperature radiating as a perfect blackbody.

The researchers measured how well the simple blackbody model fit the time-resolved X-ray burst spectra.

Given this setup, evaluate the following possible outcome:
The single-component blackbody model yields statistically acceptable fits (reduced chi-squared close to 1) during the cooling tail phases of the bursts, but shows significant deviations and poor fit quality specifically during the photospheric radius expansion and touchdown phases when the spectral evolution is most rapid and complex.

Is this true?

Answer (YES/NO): YES